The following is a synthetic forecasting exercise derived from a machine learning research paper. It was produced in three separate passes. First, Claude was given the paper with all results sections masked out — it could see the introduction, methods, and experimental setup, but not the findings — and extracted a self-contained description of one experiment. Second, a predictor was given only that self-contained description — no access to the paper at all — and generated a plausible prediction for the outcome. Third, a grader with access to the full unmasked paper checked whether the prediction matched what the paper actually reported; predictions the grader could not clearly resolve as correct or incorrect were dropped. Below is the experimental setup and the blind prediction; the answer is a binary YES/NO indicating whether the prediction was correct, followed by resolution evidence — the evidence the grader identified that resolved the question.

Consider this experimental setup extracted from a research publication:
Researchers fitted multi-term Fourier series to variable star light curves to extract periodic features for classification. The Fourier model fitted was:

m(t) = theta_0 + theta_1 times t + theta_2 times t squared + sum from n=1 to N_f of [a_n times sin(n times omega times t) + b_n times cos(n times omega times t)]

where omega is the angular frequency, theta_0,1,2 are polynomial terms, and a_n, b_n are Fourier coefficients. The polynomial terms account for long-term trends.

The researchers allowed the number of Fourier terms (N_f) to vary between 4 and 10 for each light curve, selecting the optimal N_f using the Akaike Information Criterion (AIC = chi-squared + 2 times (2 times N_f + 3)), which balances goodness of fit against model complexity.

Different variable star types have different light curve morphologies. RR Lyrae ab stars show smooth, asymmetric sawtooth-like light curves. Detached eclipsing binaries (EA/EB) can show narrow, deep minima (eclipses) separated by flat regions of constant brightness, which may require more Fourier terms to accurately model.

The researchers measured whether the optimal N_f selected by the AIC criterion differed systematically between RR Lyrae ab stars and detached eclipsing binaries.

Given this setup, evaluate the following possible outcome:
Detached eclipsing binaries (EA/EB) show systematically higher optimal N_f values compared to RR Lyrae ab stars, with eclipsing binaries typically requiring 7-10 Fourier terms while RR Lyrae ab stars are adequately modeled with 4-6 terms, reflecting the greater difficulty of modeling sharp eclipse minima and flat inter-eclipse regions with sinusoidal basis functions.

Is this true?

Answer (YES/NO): NO